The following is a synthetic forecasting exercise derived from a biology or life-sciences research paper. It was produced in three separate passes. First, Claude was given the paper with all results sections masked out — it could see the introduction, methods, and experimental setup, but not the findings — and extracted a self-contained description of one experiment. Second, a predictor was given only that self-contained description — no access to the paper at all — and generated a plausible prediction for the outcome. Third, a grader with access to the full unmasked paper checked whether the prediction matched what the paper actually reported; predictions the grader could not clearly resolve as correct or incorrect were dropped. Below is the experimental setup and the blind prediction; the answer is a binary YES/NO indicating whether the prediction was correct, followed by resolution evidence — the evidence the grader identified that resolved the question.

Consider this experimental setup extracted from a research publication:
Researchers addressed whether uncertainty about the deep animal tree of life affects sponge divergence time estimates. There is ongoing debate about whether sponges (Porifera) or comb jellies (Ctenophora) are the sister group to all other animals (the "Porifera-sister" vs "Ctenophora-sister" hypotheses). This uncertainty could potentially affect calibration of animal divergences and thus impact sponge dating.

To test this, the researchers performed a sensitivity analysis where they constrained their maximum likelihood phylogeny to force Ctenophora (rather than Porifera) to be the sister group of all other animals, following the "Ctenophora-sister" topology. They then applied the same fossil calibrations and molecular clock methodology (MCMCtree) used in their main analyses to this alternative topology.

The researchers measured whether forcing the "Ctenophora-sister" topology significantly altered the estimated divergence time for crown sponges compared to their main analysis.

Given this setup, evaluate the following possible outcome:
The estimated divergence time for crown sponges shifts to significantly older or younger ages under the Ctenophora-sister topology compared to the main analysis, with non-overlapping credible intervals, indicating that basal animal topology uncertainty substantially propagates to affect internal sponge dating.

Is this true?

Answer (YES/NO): NO